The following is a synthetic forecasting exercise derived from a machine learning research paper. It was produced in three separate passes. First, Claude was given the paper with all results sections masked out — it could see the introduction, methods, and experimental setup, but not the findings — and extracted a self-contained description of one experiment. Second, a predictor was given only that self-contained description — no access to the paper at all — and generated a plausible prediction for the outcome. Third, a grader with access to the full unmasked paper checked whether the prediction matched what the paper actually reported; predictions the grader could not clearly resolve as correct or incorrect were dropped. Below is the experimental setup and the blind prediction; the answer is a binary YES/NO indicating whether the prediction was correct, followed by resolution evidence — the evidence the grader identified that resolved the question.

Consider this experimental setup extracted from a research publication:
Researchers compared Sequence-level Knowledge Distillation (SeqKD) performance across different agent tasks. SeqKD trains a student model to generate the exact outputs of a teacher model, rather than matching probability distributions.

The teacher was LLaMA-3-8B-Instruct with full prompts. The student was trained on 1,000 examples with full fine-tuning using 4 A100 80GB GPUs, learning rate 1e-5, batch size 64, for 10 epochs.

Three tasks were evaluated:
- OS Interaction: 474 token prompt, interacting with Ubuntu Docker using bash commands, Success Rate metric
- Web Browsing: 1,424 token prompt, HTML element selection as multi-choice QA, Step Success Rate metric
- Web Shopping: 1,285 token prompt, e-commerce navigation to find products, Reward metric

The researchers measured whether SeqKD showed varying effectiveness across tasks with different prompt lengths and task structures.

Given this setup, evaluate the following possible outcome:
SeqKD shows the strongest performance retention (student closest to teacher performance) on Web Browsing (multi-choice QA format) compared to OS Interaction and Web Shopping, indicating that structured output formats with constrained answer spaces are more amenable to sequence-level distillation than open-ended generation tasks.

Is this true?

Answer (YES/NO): YES